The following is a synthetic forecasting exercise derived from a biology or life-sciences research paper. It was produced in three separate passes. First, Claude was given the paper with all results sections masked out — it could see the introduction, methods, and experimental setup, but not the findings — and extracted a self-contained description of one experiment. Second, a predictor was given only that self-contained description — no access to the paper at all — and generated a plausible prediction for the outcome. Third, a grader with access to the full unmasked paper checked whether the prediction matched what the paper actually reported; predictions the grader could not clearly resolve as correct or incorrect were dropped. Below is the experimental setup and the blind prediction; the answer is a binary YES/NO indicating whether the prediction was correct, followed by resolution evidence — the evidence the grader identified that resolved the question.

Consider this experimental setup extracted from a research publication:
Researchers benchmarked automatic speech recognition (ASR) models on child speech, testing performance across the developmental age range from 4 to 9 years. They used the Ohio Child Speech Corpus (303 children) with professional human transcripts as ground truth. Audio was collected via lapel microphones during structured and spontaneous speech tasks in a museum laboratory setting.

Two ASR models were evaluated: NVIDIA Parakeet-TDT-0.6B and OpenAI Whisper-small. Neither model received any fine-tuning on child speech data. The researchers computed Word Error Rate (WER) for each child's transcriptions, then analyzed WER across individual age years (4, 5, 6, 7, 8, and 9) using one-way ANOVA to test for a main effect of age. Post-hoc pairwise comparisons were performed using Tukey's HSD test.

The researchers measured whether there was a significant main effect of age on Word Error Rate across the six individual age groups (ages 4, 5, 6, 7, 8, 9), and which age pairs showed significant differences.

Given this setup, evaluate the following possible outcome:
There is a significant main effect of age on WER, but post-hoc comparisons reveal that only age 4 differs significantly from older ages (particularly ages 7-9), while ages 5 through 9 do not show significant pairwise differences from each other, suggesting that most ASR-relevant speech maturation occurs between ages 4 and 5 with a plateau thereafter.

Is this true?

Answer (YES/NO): NO